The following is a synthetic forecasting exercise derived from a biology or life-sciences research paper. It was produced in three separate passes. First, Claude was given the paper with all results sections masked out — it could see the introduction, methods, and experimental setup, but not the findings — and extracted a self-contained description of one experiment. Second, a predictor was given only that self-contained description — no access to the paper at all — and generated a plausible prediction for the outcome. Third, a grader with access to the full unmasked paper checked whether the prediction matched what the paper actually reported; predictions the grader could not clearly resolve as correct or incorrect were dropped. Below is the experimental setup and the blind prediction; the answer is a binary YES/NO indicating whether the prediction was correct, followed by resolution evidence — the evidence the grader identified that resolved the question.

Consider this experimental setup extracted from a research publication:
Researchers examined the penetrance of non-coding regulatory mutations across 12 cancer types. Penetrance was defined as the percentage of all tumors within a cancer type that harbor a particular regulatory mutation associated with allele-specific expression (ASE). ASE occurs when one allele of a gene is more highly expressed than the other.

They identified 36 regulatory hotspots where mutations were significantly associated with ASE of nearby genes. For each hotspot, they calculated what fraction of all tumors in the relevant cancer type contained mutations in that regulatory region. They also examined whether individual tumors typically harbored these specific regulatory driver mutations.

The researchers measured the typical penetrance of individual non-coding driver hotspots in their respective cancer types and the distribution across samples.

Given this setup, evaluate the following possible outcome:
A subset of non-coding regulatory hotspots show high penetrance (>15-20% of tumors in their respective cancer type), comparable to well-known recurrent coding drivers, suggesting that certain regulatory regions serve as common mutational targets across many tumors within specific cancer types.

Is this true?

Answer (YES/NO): NO